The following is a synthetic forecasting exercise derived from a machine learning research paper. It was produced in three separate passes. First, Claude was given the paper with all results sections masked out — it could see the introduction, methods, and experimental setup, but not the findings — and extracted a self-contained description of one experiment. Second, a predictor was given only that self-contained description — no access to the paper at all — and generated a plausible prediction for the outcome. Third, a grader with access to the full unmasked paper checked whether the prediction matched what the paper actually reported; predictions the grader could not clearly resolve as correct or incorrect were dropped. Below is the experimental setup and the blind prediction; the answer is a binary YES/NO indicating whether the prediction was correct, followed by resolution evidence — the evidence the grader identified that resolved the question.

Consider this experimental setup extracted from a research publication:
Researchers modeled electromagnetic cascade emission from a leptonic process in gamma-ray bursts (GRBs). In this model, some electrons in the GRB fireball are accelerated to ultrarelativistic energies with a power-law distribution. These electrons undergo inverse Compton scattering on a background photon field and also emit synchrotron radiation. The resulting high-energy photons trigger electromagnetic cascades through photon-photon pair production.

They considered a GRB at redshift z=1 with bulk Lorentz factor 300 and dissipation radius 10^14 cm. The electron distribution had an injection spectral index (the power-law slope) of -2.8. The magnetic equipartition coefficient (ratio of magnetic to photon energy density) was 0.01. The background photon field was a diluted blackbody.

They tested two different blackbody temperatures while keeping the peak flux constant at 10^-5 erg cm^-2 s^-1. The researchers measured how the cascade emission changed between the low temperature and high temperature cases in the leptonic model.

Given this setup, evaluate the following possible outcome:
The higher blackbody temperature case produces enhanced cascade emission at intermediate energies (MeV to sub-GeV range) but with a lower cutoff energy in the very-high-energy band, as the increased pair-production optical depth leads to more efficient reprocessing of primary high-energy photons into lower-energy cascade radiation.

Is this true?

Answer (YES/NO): NO